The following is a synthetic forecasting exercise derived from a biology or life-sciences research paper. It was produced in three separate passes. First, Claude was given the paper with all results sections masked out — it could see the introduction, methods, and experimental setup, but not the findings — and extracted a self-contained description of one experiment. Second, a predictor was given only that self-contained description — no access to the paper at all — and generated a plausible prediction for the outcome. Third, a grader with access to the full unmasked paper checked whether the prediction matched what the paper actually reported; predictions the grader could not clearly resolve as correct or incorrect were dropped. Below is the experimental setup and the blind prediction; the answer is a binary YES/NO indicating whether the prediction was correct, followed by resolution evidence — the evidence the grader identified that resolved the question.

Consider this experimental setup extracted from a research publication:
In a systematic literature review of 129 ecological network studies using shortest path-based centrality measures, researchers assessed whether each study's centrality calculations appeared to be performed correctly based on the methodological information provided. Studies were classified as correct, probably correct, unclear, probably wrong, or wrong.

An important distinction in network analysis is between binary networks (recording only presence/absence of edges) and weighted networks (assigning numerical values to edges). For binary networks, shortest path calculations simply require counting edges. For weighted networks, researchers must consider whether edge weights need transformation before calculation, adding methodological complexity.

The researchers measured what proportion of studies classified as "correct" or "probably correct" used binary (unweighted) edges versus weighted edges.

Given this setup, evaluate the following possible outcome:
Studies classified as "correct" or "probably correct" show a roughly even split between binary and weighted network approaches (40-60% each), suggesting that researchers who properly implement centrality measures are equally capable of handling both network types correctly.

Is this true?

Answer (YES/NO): NO